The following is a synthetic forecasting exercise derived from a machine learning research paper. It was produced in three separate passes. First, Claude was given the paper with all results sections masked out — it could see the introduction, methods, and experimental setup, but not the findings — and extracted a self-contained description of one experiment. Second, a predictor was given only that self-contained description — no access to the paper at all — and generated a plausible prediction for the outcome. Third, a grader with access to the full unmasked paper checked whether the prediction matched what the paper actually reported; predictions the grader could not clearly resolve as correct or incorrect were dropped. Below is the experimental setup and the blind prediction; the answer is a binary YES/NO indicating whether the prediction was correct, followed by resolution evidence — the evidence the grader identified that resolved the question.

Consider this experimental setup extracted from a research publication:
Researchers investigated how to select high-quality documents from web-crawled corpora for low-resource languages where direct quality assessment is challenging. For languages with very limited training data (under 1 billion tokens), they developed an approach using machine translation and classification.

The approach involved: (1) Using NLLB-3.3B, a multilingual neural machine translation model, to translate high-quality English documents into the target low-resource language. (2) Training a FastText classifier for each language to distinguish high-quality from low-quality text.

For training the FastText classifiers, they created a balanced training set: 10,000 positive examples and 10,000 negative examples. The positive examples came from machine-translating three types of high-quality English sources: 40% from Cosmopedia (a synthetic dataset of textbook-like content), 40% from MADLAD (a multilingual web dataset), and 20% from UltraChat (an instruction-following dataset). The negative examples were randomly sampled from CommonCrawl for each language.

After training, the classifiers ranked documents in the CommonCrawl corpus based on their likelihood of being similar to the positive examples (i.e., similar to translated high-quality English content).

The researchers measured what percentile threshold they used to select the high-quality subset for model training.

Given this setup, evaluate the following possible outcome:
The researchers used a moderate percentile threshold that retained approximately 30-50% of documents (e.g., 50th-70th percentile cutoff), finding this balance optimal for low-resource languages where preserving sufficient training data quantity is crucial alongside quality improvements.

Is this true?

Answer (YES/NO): NO